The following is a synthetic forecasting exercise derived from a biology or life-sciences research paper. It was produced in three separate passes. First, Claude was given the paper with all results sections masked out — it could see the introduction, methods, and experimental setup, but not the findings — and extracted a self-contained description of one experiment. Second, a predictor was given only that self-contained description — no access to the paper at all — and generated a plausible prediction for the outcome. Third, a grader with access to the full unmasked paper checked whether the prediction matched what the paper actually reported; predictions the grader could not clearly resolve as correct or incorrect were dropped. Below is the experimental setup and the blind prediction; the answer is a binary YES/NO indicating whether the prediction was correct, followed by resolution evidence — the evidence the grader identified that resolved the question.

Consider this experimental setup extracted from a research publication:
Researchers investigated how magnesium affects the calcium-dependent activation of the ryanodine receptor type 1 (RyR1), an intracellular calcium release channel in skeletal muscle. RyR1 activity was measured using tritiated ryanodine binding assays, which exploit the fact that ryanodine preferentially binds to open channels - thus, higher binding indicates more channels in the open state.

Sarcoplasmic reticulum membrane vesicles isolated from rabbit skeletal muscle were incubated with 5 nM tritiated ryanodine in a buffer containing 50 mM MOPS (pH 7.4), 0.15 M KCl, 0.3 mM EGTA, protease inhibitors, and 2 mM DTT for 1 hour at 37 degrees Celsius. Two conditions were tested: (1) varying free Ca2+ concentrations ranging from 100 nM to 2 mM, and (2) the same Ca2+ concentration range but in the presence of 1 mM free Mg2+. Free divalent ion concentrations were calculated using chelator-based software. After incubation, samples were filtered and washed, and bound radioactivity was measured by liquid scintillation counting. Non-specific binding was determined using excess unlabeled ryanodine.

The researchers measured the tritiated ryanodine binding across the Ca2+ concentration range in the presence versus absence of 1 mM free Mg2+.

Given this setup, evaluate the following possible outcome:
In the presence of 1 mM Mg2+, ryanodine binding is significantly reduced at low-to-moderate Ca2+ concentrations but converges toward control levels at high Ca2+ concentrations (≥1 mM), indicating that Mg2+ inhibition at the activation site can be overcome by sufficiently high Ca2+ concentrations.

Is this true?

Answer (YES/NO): NO